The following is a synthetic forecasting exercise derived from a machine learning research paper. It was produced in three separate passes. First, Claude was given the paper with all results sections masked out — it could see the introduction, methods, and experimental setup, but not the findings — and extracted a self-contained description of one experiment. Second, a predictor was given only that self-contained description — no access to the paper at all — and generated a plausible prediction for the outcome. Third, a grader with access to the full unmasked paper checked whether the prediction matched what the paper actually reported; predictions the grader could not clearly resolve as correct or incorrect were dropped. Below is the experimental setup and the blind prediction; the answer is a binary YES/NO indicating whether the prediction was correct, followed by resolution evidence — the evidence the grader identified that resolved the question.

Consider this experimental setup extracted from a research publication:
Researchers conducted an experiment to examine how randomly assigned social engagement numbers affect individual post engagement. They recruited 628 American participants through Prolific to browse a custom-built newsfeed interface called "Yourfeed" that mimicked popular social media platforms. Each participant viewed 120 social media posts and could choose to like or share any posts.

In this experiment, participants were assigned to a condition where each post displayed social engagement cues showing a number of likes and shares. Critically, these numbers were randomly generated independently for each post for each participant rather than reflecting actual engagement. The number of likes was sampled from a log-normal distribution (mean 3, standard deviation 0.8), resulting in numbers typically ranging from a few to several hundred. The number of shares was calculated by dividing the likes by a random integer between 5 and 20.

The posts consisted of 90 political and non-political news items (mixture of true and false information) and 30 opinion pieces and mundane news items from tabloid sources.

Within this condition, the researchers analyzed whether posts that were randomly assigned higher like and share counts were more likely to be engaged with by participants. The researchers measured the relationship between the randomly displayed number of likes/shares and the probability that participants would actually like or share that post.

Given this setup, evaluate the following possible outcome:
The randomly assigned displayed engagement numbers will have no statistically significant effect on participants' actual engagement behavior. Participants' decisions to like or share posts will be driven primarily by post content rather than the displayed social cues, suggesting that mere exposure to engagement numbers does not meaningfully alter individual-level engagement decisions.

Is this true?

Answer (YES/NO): NO